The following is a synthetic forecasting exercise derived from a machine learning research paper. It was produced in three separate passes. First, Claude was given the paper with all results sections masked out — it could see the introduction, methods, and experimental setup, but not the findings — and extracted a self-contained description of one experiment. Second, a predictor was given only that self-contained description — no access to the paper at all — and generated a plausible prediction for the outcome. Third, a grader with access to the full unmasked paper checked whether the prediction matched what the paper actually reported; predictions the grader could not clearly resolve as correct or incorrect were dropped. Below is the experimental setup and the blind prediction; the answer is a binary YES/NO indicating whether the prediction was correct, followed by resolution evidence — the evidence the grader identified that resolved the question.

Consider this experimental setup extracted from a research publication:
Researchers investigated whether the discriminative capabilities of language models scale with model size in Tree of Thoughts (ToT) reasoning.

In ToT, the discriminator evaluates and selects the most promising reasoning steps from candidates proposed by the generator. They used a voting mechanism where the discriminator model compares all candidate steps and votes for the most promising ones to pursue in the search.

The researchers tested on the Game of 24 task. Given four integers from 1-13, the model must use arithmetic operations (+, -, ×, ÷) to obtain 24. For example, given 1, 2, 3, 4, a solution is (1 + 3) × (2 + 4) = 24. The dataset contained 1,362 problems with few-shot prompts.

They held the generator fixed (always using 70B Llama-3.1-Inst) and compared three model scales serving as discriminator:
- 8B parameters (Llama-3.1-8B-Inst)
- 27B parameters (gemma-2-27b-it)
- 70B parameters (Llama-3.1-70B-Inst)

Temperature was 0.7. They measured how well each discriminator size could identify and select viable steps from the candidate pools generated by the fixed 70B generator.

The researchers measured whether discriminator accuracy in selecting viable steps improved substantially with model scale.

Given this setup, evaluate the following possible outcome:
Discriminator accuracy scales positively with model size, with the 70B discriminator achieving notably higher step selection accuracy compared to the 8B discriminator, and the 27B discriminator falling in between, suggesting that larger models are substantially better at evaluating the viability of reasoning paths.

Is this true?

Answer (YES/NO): NO